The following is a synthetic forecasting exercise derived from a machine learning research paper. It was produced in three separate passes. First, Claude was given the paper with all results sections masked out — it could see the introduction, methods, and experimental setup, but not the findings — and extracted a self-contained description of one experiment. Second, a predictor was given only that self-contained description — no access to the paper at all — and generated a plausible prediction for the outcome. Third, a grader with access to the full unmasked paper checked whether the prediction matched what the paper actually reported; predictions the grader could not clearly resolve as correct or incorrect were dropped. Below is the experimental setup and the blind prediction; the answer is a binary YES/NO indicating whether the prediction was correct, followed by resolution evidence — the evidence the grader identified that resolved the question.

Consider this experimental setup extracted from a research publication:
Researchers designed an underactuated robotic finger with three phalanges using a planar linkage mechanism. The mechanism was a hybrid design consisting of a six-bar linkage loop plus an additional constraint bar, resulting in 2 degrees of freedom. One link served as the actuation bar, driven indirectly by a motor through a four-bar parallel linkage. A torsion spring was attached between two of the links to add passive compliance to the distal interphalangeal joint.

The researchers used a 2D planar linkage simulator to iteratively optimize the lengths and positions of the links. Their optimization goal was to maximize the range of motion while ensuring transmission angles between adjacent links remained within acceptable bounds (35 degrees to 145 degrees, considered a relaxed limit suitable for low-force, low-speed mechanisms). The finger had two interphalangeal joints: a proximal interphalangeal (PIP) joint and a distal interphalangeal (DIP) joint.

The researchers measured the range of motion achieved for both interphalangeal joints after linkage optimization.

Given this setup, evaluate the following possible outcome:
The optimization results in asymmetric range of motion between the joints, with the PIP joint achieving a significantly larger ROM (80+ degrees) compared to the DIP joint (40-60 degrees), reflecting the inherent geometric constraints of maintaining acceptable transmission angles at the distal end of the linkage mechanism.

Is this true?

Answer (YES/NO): NO